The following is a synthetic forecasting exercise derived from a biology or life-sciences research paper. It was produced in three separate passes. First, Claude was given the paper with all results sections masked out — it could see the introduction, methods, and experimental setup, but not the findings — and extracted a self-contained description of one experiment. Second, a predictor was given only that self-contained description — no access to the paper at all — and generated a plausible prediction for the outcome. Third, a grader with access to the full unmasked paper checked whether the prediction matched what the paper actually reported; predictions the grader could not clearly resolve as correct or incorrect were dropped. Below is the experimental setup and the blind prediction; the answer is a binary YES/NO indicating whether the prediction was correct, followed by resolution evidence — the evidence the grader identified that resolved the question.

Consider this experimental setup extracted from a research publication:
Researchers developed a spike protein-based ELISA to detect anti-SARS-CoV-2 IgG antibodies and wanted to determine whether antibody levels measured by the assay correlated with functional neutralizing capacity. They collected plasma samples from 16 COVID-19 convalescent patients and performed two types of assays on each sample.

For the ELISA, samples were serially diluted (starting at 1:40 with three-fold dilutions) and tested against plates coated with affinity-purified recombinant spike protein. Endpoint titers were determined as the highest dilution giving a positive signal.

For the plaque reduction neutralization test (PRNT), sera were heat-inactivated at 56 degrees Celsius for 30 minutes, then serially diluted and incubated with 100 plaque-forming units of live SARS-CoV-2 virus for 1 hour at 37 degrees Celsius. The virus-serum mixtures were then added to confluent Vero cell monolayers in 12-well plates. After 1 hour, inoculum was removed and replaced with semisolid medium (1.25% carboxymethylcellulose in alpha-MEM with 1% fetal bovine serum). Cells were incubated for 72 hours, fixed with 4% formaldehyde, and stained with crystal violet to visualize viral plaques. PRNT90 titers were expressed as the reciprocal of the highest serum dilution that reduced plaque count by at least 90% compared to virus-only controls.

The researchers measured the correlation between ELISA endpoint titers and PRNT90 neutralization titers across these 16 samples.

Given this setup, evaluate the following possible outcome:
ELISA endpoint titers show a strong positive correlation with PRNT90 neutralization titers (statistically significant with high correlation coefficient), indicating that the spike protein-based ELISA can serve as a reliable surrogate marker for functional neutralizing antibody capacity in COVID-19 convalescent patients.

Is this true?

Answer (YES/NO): YES